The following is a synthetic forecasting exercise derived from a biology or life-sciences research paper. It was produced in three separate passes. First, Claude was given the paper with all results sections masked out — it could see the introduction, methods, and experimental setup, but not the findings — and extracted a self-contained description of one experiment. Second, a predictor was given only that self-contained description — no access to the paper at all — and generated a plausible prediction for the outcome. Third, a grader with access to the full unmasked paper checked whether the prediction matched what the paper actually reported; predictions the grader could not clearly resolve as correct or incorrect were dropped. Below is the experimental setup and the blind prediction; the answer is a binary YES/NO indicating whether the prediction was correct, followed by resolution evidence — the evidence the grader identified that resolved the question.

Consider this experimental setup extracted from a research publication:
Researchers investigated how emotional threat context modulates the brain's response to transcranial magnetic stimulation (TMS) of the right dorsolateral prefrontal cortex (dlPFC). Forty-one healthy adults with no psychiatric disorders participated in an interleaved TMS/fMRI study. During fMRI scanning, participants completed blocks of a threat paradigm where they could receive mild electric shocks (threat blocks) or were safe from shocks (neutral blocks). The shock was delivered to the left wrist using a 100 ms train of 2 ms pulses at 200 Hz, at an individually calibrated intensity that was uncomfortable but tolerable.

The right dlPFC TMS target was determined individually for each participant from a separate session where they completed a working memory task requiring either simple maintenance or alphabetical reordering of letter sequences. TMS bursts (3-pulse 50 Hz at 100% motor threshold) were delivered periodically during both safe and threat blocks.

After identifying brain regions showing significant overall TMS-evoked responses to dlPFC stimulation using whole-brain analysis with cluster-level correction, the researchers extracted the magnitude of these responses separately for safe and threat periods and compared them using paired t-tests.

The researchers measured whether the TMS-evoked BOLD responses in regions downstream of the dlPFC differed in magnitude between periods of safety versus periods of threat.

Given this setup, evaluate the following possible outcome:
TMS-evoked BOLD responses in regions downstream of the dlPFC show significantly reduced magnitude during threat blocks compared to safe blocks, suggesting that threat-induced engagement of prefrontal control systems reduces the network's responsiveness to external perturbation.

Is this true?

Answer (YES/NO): YES